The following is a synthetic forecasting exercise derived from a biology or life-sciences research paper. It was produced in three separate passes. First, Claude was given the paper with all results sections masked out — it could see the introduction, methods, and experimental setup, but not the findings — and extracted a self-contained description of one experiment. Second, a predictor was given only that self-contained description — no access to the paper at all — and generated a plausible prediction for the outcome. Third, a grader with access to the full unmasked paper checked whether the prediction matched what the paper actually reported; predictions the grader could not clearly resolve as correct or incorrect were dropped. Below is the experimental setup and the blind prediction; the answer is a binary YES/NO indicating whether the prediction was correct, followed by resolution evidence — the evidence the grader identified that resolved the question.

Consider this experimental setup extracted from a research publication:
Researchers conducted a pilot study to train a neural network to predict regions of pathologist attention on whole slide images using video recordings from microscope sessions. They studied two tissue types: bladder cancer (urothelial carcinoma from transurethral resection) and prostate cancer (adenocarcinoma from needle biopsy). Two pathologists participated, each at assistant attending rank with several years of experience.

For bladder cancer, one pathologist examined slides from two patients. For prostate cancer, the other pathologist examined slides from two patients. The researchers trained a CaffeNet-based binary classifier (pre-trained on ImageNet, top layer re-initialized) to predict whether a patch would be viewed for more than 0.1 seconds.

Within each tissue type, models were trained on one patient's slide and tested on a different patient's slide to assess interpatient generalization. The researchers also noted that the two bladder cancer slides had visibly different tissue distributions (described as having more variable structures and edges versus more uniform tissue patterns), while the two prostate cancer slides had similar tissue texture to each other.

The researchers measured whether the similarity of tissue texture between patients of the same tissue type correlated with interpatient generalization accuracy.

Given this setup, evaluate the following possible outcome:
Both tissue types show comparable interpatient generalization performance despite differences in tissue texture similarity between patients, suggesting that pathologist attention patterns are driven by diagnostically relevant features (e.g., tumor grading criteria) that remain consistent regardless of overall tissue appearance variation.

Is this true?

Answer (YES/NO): NO